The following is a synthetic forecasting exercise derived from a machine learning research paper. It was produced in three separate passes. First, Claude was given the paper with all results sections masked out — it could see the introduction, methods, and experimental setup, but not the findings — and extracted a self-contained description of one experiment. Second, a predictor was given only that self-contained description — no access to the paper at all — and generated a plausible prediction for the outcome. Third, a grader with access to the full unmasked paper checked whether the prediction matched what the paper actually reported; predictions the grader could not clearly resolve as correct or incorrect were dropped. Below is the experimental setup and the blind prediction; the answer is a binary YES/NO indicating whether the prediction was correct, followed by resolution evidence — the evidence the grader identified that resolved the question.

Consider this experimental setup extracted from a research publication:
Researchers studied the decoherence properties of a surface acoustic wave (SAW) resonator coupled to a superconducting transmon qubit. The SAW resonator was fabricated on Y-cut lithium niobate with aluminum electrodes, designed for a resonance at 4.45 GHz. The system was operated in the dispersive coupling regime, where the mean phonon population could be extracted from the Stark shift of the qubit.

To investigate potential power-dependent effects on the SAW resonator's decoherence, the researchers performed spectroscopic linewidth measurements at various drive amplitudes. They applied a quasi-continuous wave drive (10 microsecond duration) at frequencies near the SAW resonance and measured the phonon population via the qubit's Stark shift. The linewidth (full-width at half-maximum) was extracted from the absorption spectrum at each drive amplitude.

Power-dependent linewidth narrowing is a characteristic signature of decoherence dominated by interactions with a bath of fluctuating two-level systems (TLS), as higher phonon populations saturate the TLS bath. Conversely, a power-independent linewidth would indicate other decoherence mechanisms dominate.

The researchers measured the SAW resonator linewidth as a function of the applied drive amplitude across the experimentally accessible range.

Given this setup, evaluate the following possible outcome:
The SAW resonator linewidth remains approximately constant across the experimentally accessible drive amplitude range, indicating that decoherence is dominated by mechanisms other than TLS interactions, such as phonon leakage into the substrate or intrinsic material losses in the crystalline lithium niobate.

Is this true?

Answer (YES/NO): YES